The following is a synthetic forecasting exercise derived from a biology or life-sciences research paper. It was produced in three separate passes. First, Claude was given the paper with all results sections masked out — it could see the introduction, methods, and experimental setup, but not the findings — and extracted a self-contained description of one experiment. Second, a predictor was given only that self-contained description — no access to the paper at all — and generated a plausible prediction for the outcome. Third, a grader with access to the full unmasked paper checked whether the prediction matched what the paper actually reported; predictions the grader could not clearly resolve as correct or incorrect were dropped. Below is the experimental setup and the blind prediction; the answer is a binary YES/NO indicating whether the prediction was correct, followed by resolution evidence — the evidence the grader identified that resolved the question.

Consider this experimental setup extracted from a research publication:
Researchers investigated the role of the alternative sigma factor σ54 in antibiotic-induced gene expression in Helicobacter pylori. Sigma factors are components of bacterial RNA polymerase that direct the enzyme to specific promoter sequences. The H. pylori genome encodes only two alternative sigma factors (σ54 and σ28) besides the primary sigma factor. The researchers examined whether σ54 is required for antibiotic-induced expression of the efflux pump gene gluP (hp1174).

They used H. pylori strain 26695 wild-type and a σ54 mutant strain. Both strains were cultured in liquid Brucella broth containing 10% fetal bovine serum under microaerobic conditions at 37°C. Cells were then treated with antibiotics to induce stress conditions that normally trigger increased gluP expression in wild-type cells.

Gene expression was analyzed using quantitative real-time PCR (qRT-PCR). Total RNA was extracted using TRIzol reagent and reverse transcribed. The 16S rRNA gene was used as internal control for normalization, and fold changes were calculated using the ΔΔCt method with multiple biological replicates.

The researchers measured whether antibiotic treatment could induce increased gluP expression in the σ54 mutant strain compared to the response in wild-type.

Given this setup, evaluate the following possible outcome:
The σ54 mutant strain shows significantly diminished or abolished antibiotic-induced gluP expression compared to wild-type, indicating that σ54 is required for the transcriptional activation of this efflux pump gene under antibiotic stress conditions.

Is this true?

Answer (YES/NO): YES